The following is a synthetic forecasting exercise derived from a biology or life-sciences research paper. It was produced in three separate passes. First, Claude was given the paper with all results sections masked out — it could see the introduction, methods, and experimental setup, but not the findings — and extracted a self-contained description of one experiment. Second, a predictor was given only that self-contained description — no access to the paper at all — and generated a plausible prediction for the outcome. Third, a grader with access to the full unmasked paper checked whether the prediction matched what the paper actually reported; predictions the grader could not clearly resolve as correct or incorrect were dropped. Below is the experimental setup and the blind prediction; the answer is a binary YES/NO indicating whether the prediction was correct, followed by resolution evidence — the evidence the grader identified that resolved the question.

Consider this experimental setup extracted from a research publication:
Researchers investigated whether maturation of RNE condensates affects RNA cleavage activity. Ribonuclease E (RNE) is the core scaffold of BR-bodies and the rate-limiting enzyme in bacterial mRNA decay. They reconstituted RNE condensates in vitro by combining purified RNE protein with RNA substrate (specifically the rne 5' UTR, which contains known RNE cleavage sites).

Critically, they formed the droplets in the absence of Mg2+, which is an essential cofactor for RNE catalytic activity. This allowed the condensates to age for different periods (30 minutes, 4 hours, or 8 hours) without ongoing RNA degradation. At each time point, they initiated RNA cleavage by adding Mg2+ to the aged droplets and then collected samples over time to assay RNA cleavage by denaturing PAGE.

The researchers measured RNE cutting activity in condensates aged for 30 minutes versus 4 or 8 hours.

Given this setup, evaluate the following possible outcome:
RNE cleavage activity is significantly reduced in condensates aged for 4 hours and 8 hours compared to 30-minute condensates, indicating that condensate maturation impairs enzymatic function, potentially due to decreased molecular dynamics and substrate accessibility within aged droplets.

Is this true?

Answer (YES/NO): YES